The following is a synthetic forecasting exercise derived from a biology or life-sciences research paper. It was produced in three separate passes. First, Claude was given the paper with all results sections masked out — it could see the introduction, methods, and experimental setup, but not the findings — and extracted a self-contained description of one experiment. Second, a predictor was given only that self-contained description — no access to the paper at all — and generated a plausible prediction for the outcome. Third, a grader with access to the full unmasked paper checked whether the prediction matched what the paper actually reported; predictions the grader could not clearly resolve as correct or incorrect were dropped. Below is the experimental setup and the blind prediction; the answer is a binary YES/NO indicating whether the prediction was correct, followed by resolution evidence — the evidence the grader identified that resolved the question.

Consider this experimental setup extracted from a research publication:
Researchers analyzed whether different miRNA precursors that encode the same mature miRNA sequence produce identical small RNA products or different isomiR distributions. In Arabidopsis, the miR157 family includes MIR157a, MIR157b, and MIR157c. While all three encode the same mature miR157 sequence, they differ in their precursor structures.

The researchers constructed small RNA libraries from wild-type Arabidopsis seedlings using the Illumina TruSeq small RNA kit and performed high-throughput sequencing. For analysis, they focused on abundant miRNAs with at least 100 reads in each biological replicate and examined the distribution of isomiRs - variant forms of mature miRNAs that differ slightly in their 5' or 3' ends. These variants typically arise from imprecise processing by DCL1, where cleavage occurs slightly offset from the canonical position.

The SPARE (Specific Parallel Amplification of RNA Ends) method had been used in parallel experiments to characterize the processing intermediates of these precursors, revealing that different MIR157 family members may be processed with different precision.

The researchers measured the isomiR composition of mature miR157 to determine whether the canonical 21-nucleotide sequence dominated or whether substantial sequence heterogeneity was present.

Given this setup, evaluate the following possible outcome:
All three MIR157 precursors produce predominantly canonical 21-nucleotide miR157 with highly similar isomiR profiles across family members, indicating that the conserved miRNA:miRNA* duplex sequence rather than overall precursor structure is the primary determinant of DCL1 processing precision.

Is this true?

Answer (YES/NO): NO